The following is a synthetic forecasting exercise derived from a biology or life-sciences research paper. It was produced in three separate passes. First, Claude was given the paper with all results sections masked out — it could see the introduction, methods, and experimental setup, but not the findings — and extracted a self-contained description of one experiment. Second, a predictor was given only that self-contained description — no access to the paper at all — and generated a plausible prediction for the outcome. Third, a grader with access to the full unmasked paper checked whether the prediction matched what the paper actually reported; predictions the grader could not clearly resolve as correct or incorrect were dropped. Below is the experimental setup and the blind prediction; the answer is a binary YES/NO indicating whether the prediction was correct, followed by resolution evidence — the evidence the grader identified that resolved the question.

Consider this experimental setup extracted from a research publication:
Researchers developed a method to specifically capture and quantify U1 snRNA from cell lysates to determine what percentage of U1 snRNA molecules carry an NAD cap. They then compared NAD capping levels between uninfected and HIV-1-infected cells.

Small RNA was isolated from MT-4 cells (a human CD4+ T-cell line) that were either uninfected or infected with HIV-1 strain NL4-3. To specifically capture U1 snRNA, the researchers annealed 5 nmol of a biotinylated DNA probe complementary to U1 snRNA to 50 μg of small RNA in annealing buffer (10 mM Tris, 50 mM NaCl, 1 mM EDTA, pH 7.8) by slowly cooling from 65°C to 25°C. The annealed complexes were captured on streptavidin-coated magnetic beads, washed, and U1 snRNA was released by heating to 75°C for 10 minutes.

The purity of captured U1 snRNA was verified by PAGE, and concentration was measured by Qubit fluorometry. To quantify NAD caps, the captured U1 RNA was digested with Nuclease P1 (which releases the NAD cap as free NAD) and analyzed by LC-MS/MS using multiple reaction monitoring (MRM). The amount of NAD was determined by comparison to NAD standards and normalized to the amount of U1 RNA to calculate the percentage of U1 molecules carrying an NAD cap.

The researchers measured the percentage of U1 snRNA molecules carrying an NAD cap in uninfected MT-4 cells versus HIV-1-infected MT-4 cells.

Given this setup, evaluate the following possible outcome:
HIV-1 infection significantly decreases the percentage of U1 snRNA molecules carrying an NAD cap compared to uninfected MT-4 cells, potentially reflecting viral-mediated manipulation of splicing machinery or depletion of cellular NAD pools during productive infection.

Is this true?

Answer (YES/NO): YES